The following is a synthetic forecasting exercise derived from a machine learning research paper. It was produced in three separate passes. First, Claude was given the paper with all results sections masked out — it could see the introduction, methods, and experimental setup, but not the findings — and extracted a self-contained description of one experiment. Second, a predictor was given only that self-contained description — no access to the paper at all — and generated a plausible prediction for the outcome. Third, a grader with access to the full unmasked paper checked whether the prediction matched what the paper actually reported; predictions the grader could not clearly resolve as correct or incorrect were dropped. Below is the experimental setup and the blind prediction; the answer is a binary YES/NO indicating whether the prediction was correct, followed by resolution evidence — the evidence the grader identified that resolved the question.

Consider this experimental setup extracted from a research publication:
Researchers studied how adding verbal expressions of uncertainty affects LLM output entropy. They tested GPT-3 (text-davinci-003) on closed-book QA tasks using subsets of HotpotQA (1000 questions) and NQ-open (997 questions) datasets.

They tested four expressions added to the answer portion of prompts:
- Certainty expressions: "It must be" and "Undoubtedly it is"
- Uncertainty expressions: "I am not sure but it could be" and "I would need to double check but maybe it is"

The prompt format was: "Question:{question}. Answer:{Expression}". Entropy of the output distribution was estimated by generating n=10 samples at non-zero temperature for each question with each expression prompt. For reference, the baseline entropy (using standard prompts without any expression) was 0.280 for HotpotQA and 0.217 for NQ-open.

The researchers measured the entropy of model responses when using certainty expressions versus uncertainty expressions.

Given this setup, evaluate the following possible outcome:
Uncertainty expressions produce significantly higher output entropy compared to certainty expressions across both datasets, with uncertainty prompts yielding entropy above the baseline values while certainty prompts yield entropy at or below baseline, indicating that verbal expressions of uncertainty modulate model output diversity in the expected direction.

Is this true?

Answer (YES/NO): NO